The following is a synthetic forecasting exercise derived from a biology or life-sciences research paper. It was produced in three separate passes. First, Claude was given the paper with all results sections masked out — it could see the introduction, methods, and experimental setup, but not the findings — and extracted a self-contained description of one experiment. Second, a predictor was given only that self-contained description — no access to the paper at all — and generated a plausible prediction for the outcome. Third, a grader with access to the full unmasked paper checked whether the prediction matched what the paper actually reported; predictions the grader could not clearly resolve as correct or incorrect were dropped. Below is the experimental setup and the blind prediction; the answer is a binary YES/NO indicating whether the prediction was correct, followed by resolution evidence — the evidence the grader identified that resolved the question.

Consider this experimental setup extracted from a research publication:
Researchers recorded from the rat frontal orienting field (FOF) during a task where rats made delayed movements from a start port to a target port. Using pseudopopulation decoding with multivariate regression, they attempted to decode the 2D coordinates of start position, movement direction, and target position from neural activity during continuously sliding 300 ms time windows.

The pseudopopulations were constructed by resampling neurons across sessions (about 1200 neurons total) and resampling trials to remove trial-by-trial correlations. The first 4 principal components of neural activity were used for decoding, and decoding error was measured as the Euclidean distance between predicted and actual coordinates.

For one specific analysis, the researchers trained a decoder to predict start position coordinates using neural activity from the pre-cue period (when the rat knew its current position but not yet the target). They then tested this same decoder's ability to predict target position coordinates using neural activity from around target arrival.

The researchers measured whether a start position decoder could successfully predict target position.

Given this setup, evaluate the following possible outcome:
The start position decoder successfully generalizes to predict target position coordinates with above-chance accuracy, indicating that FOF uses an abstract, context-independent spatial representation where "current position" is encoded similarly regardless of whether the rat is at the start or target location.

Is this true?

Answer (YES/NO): YES